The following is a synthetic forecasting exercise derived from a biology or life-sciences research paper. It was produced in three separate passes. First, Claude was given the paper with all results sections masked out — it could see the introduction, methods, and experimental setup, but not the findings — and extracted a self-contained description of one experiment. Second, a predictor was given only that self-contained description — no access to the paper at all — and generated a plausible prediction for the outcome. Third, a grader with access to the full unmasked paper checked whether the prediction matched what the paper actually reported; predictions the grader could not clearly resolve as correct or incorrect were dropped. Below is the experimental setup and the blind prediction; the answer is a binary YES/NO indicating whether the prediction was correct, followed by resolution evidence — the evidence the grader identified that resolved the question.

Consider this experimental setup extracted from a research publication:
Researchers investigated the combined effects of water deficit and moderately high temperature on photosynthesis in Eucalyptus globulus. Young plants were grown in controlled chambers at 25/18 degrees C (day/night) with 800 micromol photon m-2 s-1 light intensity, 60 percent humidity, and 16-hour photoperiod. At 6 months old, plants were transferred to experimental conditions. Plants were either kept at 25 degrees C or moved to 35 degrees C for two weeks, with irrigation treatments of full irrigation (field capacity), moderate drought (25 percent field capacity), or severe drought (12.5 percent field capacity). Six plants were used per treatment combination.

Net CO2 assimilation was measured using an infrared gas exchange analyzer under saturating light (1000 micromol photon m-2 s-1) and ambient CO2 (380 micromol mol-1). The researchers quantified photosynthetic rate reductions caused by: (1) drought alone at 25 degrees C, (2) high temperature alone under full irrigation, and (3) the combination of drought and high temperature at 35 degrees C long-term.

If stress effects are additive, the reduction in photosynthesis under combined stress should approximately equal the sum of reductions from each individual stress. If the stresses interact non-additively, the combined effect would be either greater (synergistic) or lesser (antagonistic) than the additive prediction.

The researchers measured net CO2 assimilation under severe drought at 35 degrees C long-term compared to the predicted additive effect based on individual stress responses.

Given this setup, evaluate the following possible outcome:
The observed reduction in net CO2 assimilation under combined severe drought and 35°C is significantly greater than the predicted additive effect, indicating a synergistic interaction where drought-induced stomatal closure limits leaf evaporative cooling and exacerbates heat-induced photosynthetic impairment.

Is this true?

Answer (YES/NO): NO